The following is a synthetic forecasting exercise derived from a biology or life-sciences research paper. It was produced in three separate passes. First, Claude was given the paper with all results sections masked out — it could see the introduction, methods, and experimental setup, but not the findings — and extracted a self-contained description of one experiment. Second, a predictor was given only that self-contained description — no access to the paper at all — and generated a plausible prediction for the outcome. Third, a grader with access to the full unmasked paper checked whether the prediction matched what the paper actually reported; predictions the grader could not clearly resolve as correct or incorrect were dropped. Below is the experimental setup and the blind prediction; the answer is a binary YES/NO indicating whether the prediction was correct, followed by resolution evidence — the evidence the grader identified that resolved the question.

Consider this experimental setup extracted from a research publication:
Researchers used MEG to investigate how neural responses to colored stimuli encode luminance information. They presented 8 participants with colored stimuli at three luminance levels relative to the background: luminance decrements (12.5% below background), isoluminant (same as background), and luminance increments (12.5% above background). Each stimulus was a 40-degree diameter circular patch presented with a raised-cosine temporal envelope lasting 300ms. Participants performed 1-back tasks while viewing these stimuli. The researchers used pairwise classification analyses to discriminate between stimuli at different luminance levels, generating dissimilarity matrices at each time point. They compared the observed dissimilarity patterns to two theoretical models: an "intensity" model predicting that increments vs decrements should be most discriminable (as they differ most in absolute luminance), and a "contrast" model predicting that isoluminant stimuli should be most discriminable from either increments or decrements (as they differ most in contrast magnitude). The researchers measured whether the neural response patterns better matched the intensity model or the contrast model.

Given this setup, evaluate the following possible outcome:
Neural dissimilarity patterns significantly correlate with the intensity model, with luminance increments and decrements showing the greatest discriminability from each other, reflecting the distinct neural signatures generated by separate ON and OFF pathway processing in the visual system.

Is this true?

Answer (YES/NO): NO